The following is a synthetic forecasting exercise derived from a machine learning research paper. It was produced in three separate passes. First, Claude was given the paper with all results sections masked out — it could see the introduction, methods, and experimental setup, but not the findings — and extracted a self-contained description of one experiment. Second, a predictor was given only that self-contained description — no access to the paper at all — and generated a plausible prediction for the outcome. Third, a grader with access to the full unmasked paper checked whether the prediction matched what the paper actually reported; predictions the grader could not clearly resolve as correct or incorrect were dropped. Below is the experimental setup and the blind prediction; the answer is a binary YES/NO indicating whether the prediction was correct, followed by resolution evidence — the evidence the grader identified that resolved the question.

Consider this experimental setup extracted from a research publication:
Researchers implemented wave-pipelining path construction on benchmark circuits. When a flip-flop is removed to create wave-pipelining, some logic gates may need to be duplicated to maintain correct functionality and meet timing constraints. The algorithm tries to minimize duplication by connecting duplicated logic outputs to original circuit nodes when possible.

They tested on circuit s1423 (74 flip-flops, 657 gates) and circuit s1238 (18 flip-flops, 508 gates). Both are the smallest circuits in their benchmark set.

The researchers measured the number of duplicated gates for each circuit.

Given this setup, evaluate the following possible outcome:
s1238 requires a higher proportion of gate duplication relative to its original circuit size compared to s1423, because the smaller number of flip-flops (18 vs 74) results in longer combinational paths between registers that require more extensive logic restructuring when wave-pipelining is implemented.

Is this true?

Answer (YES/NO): NO